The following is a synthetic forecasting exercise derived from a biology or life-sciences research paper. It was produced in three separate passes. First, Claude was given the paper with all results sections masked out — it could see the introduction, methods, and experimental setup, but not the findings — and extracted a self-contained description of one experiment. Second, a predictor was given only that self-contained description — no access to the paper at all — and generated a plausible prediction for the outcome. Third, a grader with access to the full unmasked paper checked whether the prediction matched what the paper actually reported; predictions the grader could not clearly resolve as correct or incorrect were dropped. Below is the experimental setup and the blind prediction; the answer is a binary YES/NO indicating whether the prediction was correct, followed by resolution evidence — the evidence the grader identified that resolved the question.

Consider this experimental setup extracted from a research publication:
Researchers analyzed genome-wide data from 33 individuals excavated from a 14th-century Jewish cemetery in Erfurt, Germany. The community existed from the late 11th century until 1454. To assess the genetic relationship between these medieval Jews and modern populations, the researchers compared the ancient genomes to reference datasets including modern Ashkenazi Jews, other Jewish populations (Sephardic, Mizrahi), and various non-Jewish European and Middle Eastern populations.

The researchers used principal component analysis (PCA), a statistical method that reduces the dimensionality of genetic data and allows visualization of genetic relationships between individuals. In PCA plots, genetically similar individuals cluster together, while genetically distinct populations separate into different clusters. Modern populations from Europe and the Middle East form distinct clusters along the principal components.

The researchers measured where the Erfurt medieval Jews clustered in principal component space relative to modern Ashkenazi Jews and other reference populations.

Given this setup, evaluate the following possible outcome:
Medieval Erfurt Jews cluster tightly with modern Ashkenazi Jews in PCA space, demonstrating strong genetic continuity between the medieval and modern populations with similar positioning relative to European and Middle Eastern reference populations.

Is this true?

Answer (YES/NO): NO